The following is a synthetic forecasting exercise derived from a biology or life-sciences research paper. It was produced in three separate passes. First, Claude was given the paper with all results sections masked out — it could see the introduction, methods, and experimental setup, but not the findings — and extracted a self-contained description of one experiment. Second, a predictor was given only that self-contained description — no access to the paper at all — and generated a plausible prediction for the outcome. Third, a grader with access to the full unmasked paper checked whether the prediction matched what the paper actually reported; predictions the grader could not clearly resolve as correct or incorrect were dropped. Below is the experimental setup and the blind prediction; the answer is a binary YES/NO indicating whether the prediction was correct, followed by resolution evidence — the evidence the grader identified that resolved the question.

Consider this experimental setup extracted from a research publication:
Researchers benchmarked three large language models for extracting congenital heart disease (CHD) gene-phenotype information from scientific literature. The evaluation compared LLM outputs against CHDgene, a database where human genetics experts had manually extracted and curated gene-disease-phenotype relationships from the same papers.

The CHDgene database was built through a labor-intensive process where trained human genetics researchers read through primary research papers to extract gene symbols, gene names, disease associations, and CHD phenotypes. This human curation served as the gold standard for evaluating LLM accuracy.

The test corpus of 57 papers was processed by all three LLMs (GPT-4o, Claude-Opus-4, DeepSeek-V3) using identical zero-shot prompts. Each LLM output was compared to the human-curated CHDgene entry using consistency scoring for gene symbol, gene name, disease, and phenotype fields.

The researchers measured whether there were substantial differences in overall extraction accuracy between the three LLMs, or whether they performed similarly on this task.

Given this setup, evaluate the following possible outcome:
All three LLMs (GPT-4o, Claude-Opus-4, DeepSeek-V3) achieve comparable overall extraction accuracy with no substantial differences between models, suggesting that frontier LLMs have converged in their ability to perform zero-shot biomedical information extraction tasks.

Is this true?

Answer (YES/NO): NO